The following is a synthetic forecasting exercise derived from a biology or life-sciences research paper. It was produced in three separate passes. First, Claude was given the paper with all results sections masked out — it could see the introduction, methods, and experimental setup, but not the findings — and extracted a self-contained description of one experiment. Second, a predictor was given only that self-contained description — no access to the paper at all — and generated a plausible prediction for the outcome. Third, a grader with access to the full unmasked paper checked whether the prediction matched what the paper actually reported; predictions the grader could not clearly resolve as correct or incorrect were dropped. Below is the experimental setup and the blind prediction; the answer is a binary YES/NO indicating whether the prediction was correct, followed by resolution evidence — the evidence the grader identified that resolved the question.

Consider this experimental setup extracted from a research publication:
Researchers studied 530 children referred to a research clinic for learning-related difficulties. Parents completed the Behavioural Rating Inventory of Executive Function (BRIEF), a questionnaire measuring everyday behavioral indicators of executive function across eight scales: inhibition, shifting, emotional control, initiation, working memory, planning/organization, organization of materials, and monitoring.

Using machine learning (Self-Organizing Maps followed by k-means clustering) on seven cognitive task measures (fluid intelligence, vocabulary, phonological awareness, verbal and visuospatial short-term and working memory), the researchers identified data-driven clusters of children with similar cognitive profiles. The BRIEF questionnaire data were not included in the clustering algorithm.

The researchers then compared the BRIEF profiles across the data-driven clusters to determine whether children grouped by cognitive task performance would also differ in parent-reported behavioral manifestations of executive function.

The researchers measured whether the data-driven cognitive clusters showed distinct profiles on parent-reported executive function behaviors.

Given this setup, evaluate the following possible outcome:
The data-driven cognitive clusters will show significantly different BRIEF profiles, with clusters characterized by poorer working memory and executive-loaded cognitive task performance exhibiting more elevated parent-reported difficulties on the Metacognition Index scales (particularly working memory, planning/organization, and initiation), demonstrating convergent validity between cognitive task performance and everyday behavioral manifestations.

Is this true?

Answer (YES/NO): NO